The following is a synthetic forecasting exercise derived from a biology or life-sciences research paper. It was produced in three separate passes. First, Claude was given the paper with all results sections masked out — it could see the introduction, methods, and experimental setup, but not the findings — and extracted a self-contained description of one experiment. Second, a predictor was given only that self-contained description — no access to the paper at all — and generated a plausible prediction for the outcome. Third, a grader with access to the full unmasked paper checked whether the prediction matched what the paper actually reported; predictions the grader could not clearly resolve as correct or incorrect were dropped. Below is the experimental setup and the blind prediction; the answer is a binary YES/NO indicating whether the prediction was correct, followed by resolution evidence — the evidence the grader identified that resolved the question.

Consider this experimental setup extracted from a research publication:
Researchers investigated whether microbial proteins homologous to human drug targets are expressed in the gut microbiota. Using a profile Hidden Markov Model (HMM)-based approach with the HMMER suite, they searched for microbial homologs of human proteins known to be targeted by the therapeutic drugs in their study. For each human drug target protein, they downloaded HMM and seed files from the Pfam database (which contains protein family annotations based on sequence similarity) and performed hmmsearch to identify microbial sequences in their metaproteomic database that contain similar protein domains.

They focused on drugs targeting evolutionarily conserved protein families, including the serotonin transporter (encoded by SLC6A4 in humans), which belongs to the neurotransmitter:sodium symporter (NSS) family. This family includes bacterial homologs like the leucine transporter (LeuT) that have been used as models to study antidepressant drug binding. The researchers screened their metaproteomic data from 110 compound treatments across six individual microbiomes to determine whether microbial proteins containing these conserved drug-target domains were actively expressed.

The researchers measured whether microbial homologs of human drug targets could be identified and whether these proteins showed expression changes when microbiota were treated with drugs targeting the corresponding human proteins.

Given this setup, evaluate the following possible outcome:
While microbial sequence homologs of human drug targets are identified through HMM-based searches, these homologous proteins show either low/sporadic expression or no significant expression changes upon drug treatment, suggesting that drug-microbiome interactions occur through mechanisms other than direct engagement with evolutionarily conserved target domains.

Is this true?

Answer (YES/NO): NO